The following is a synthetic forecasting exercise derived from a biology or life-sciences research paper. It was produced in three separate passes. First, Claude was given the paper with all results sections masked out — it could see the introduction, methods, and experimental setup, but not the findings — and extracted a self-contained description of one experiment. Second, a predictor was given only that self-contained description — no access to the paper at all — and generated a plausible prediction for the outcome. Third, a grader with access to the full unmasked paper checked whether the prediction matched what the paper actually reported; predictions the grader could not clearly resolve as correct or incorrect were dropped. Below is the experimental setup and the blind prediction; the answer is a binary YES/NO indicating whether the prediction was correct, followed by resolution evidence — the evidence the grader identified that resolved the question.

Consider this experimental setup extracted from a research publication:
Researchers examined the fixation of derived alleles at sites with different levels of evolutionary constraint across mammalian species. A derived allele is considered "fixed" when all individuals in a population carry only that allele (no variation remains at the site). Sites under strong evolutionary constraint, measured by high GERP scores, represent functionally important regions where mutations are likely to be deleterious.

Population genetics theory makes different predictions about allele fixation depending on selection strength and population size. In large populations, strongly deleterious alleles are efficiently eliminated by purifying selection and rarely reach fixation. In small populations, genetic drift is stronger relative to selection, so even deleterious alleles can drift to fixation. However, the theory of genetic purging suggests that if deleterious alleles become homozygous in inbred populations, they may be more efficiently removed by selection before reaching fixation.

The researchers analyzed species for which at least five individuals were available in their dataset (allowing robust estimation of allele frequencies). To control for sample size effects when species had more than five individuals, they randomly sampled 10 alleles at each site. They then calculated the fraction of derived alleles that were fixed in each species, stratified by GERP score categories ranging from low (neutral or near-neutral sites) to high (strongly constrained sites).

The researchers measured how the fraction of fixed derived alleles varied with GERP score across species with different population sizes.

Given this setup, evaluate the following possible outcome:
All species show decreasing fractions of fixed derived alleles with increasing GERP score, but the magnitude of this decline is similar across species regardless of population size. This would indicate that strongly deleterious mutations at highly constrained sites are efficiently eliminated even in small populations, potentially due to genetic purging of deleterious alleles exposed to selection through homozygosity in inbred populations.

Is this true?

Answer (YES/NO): NO